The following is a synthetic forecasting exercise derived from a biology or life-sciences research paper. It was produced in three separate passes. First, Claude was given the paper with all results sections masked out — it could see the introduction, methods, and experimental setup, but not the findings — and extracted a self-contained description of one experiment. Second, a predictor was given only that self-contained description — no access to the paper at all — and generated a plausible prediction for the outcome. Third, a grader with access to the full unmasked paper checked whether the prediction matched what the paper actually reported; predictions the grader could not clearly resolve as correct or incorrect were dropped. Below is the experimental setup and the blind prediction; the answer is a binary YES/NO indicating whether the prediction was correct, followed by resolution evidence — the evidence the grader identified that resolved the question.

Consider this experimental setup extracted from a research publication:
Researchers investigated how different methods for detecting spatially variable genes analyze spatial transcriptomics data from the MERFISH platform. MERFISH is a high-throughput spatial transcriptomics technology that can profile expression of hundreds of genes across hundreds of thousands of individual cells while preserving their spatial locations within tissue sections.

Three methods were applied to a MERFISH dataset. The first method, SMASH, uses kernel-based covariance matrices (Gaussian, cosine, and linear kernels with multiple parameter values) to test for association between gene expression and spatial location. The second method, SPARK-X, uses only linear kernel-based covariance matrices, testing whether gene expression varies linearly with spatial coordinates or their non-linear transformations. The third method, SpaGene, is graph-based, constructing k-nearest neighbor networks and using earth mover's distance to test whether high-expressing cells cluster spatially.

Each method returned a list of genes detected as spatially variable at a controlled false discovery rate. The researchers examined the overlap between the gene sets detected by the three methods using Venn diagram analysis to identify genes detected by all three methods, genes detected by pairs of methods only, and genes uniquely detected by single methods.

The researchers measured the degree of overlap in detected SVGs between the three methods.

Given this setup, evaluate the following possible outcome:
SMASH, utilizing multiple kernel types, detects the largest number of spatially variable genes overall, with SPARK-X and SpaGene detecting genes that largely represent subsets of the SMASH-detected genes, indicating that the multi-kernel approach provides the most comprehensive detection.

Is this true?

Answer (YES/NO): YES